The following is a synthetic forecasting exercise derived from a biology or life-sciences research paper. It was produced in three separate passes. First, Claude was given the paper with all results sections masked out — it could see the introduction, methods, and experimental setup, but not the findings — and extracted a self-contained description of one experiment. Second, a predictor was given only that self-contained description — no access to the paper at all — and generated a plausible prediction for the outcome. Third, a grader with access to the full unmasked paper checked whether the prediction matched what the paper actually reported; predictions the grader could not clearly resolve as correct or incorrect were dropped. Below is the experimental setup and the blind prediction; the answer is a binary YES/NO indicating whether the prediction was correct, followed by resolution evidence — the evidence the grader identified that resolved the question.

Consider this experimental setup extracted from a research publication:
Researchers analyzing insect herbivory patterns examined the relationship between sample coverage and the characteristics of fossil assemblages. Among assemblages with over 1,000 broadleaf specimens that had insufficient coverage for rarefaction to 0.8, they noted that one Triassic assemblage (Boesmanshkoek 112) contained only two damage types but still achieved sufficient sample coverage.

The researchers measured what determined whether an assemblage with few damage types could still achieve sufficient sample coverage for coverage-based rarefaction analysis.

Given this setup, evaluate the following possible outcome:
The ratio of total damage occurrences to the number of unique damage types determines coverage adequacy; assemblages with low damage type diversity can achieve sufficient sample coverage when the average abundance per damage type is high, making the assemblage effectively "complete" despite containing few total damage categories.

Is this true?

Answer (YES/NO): NO